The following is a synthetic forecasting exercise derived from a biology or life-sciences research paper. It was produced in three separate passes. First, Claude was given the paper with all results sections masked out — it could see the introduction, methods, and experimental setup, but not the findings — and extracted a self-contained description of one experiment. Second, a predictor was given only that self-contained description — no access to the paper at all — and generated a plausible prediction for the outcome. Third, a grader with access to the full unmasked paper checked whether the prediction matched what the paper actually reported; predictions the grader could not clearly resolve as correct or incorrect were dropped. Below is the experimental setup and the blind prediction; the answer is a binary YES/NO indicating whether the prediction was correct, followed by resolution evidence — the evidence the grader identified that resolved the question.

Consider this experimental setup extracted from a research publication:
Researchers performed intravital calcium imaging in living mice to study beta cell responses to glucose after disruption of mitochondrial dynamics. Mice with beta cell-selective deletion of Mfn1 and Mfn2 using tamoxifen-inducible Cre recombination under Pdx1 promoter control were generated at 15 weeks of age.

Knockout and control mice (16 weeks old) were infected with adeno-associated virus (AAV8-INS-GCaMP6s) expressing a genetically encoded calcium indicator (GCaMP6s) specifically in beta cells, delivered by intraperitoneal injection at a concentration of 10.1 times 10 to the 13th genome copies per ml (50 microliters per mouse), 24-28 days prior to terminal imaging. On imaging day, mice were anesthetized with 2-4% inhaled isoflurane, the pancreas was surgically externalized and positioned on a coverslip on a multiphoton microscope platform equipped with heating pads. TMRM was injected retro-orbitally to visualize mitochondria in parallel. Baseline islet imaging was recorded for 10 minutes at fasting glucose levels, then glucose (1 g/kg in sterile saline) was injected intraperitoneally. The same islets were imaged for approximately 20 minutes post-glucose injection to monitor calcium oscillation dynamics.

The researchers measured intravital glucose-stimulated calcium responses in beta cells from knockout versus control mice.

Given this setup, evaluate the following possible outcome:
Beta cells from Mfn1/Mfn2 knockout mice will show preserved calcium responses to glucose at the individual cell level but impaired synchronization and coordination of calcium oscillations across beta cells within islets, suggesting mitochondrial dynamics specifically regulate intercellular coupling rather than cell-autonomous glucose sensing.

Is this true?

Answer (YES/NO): NO